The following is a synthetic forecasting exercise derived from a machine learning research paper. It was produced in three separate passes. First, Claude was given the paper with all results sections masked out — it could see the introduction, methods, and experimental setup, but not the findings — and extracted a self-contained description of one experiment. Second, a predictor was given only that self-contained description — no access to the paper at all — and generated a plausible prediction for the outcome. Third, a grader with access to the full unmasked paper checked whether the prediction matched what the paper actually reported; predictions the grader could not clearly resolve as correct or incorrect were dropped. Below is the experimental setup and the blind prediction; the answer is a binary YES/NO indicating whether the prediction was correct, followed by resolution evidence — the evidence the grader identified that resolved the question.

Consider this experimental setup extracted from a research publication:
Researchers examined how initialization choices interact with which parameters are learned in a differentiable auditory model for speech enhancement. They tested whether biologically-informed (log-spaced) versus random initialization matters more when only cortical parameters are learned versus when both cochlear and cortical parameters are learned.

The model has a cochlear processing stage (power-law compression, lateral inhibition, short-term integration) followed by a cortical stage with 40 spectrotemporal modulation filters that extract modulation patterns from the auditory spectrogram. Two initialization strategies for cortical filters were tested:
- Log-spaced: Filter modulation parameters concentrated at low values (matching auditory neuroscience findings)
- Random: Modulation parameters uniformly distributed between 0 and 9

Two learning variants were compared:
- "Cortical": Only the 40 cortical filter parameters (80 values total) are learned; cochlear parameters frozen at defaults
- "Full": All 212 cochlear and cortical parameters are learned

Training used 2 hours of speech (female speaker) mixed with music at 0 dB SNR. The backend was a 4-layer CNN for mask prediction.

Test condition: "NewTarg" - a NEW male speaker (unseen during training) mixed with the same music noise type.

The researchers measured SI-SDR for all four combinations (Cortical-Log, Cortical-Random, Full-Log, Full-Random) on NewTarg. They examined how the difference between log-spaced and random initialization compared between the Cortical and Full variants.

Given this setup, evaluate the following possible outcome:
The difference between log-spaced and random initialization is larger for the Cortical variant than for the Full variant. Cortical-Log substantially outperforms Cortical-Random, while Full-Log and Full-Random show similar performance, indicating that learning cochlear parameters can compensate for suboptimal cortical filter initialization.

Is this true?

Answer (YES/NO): NO